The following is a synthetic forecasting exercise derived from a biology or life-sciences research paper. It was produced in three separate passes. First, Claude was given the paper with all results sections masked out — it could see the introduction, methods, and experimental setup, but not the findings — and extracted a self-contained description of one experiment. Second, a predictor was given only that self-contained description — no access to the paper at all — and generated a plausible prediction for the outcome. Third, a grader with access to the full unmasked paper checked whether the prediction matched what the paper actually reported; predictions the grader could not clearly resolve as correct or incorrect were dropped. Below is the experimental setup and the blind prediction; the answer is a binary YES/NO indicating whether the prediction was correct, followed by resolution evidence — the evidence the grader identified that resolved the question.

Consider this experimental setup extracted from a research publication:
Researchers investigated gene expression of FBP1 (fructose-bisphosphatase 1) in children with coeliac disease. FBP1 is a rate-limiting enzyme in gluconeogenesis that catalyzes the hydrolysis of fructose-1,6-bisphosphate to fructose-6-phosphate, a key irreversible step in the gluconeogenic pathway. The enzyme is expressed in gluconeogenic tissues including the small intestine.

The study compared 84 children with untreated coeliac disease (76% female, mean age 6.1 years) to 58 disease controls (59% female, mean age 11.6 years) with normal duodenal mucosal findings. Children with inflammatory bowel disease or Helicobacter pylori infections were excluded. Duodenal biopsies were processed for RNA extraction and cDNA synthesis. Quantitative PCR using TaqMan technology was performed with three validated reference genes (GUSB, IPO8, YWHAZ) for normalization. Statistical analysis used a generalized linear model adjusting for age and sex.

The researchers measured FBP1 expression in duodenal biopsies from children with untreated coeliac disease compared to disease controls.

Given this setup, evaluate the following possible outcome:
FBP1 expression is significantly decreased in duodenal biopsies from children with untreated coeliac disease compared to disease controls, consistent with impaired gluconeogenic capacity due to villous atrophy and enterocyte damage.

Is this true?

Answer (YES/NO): YES